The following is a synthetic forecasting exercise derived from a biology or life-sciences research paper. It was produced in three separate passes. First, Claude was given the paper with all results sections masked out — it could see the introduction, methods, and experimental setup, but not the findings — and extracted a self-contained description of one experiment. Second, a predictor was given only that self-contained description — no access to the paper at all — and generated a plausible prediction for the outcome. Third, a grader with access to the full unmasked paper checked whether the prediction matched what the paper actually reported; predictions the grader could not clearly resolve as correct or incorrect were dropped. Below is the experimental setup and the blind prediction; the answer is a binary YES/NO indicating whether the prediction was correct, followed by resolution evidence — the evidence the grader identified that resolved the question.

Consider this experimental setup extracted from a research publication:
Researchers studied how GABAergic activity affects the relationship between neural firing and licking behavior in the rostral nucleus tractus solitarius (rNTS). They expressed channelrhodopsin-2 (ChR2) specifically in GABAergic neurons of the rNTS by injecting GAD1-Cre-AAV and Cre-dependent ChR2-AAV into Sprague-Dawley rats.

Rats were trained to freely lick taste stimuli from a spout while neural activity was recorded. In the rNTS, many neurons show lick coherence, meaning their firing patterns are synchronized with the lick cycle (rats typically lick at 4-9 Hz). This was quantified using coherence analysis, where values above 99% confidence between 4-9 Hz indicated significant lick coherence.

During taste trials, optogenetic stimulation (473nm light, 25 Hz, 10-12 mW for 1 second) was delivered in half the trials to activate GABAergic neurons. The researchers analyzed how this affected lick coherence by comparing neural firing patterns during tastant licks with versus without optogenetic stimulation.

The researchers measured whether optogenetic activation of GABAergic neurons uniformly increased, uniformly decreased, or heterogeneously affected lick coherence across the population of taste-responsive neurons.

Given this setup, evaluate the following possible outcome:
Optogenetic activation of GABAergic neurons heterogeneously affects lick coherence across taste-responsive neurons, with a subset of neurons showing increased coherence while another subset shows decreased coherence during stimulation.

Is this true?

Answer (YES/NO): YES